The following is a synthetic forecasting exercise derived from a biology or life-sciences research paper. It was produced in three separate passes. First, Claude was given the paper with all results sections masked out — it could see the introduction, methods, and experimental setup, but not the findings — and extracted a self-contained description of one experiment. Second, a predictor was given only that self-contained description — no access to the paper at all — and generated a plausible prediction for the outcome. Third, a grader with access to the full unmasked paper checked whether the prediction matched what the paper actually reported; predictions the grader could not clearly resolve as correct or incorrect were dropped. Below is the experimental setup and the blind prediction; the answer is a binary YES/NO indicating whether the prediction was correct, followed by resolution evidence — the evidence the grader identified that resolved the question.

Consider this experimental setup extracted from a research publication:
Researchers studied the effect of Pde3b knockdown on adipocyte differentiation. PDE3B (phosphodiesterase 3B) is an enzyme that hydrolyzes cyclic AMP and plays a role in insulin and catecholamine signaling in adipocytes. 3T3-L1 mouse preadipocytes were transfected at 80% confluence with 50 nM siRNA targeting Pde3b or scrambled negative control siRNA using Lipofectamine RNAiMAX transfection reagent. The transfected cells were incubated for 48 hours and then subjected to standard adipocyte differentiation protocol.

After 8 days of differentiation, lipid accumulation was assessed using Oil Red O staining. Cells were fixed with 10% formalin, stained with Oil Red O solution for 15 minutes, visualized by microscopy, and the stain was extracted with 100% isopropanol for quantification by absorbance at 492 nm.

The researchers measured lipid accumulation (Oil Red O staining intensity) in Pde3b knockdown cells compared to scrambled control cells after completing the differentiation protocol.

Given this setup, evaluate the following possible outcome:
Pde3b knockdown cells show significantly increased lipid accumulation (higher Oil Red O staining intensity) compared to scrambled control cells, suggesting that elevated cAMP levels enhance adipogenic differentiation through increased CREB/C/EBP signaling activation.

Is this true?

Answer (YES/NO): NO